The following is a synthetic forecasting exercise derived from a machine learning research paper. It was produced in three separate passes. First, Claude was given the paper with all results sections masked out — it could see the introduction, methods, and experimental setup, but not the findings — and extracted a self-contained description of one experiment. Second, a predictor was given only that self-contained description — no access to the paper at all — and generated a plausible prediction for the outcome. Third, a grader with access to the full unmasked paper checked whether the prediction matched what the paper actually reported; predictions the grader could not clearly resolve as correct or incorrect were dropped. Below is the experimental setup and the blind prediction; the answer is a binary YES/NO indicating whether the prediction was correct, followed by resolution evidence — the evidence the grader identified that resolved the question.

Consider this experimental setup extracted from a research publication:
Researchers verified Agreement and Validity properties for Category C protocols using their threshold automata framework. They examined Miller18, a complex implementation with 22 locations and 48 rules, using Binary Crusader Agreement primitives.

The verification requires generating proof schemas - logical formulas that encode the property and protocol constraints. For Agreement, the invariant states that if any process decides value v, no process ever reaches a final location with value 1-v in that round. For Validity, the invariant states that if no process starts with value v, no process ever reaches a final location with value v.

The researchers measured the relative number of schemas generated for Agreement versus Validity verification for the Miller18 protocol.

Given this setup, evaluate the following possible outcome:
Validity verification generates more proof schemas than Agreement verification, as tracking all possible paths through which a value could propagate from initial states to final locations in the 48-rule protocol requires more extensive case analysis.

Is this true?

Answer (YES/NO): NO